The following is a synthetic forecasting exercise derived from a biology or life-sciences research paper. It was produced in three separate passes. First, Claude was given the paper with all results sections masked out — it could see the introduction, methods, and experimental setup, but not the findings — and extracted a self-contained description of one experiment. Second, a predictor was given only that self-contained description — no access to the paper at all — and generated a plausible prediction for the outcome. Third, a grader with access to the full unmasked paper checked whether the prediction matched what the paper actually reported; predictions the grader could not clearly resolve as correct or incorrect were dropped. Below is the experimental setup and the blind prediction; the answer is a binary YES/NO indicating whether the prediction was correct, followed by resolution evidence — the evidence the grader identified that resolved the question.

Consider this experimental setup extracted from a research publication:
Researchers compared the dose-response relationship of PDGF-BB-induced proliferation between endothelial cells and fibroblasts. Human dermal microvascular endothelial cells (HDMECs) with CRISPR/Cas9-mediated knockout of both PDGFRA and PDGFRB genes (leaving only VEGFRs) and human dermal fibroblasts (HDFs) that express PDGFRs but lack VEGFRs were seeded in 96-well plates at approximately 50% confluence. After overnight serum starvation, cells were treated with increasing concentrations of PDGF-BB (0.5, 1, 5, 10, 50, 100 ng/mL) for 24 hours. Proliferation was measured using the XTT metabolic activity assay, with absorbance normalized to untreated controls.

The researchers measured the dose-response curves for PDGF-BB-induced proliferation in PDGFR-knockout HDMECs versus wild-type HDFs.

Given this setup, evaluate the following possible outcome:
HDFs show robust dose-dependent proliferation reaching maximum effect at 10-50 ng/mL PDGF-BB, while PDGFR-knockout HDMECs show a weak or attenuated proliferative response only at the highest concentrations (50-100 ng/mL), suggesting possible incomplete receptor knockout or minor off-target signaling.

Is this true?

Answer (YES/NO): NO